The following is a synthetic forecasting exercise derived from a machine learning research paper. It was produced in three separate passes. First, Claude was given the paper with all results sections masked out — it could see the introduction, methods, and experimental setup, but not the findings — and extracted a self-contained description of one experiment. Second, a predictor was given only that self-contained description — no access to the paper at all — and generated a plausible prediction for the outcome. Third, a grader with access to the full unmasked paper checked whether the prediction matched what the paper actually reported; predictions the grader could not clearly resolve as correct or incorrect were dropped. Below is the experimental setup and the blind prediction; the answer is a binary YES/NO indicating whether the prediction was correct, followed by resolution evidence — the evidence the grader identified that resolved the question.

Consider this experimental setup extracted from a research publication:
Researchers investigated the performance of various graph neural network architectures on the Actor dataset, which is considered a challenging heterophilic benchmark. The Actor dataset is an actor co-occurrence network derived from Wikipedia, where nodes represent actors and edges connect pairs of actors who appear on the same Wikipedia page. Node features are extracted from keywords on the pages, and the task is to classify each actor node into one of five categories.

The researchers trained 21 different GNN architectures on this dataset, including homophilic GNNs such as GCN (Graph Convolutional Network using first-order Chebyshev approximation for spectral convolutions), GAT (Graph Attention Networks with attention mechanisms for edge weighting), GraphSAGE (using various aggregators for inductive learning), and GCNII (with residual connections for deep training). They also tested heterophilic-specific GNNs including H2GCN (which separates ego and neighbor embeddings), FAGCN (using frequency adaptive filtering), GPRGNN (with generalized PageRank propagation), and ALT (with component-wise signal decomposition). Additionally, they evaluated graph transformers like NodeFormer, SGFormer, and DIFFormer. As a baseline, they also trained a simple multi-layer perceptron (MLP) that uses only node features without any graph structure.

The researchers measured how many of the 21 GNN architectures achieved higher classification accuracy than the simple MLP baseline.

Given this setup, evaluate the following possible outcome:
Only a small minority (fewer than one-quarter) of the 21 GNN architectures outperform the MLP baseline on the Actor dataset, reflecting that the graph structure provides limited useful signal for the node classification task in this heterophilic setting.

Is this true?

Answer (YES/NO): NO